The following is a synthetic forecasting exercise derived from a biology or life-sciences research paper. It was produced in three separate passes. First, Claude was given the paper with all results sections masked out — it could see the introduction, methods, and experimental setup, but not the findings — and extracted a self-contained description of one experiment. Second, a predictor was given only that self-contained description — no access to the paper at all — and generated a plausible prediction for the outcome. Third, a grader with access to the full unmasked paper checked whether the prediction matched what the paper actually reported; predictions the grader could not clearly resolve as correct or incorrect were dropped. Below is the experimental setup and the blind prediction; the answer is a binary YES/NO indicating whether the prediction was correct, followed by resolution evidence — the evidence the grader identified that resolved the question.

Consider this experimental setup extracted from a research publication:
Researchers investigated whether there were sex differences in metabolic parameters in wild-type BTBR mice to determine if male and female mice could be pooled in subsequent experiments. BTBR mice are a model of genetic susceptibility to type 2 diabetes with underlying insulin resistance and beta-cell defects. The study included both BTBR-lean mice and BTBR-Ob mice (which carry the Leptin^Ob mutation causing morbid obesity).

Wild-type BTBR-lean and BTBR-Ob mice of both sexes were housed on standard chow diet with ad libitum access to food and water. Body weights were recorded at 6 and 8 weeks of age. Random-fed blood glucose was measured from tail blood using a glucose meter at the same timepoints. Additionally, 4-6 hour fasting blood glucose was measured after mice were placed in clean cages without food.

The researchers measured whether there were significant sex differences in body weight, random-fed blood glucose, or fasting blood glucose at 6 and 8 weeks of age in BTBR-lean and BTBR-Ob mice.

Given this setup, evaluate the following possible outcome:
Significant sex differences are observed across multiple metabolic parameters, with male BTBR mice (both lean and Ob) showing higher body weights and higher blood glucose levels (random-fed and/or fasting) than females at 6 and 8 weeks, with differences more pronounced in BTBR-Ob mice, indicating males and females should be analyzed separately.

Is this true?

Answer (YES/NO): NO